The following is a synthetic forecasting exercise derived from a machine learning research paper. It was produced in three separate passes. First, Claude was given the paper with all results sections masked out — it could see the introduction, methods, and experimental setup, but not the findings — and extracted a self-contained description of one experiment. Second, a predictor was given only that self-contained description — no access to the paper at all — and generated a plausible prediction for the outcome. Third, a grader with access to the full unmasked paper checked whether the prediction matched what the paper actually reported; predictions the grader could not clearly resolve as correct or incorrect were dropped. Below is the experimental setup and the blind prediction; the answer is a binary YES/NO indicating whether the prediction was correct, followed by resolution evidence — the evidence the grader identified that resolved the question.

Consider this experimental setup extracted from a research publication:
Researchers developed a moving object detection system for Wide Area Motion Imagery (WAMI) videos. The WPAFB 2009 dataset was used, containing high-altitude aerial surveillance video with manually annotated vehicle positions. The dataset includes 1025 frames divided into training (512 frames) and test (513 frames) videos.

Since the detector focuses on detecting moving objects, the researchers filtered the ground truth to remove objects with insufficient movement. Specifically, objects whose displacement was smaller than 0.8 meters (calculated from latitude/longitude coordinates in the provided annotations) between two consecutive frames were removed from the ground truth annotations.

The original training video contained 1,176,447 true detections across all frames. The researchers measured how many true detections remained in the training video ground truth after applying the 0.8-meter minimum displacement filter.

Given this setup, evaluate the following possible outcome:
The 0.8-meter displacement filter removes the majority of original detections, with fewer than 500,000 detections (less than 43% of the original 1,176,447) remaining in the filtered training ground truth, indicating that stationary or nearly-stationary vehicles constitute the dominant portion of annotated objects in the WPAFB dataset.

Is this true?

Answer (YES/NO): YES